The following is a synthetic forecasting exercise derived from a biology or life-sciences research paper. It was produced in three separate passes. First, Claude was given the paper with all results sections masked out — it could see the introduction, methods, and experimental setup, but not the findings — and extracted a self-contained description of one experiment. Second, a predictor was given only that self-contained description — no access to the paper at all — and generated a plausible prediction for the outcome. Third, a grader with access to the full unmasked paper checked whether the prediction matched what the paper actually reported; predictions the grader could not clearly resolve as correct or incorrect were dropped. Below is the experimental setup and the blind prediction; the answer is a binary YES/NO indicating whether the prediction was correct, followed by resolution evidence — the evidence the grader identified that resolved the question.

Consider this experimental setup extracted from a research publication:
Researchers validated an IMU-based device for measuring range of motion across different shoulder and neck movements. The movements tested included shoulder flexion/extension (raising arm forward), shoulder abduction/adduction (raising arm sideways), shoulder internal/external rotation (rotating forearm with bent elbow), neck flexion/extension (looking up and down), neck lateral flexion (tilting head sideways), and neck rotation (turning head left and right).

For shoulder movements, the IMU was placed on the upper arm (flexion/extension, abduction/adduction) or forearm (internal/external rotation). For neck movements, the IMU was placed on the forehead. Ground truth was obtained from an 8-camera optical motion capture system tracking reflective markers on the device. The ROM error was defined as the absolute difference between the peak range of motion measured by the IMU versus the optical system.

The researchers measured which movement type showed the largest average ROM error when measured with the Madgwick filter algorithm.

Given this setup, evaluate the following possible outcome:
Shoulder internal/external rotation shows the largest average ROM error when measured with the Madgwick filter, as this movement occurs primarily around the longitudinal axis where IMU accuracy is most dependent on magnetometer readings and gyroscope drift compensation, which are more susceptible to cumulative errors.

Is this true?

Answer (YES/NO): NO